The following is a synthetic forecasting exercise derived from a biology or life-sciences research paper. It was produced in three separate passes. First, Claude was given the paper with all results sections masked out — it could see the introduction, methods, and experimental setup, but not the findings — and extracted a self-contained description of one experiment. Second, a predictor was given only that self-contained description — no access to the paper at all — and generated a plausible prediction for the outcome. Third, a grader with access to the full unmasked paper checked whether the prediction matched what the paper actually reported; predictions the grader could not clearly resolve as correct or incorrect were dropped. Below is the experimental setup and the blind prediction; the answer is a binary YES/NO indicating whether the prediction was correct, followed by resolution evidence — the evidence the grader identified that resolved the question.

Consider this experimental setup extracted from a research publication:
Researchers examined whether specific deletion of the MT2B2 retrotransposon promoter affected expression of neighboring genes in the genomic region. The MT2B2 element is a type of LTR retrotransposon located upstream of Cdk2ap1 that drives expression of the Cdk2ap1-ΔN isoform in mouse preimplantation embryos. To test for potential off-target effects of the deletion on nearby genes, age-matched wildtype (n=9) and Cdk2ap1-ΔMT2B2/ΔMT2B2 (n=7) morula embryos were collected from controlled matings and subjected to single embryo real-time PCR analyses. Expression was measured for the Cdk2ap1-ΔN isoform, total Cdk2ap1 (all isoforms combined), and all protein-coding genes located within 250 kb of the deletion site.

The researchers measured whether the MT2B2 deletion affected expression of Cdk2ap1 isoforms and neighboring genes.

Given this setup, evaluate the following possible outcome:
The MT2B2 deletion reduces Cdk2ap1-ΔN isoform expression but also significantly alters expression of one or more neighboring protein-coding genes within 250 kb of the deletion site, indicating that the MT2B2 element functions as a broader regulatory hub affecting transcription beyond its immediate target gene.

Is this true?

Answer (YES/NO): NO